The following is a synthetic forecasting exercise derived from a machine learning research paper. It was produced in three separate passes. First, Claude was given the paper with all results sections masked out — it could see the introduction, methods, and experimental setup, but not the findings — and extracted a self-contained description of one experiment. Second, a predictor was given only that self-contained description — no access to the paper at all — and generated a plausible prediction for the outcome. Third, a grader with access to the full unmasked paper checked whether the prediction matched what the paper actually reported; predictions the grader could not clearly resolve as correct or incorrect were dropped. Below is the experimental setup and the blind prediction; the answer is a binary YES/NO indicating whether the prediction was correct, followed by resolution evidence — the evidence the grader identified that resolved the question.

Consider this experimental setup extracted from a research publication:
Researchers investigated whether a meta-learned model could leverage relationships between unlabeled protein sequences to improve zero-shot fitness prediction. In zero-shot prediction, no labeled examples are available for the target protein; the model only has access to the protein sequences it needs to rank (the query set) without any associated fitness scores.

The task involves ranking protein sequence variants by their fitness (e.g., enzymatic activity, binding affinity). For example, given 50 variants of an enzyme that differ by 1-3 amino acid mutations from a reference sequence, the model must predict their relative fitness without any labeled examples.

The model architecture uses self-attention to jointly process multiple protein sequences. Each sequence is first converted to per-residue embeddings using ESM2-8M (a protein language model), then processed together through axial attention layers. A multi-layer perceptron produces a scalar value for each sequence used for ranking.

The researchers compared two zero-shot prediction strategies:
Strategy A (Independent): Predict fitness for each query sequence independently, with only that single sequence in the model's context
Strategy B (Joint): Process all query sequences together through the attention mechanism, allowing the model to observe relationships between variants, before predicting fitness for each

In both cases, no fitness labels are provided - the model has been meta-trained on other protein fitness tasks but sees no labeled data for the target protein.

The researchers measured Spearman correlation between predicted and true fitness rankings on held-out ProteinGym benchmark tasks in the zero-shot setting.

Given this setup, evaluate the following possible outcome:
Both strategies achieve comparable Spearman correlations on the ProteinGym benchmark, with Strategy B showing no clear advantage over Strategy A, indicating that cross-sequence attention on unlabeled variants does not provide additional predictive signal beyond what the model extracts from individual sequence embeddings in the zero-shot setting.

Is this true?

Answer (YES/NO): NO